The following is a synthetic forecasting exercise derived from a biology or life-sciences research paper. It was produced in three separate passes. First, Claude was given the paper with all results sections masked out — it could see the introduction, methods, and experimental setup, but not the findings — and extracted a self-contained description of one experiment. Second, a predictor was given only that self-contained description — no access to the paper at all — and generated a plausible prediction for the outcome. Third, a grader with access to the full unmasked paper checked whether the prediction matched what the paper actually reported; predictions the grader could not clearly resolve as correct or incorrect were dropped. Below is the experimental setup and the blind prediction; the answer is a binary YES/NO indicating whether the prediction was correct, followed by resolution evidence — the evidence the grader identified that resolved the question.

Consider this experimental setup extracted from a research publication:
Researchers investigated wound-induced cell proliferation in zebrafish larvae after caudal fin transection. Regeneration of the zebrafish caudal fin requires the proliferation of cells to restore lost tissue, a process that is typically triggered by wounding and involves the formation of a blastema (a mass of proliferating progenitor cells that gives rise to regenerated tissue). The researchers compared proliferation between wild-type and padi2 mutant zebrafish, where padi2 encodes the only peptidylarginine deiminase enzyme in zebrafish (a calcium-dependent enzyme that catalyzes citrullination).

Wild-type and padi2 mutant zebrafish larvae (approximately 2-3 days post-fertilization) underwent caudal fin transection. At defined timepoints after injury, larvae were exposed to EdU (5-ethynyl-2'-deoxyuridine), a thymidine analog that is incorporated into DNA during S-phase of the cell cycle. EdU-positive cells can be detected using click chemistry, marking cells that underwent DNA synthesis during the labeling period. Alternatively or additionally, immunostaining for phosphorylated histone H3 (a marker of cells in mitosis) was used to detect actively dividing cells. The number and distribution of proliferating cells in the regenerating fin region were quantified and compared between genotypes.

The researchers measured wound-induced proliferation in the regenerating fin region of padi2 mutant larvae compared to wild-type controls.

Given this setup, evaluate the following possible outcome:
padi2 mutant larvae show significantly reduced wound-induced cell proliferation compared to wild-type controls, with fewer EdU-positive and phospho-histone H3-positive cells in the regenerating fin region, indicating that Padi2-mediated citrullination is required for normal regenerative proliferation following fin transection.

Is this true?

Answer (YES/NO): YES